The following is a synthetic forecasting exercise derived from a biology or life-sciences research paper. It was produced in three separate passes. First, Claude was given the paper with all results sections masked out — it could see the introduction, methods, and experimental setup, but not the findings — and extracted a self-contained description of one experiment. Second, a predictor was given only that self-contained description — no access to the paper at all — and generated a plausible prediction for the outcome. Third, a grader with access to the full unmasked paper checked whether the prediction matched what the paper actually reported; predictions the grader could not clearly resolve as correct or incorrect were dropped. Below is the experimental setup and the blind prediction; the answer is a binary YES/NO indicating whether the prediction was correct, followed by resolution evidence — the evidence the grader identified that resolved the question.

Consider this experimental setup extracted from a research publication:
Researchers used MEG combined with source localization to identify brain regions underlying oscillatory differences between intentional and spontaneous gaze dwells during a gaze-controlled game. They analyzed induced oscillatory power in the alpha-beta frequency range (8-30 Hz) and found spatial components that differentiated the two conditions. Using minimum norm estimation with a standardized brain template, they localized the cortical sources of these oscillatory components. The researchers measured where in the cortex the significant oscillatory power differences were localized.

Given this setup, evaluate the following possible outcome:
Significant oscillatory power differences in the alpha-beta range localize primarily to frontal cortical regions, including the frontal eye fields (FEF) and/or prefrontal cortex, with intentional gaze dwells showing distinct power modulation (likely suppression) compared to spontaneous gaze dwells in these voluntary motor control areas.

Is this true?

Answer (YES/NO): NO